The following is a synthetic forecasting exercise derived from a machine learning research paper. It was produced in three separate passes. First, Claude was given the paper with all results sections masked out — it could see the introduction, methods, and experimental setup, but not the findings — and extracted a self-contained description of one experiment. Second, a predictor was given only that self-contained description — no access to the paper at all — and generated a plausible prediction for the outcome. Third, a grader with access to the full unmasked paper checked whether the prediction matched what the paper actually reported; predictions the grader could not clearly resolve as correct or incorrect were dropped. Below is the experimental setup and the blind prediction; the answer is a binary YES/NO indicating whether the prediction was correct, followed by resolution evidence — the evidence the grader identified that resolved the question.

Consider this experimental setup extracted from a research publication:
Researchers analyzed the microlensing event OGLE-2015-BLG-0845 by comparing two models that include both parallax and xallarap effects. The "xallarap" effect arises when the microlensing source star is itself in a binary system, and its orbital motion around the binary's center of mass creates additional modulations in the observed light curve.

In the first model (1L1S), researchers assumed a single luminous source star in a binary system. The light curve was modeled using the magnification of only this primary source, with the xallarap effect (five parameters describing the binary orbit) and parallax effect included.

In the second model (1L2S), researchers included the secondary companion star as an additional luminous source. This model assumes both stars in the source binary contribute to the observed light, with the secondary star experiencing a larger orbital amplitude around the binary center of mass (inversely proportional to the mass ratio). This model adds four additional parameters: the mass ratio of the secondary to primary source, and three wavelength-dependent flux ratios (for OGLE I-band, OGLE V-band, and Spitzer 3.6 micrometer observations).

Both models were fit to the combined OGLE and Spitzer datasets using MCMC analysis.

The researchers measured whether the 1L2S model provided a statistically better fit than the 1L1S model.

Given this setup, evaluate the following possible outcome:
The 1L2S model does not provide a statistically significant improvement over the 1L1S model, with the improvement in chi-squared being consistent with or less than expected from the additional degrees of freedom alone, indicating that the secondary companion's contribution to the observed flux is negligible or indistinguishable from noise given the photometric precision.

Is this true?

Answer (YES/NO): NO